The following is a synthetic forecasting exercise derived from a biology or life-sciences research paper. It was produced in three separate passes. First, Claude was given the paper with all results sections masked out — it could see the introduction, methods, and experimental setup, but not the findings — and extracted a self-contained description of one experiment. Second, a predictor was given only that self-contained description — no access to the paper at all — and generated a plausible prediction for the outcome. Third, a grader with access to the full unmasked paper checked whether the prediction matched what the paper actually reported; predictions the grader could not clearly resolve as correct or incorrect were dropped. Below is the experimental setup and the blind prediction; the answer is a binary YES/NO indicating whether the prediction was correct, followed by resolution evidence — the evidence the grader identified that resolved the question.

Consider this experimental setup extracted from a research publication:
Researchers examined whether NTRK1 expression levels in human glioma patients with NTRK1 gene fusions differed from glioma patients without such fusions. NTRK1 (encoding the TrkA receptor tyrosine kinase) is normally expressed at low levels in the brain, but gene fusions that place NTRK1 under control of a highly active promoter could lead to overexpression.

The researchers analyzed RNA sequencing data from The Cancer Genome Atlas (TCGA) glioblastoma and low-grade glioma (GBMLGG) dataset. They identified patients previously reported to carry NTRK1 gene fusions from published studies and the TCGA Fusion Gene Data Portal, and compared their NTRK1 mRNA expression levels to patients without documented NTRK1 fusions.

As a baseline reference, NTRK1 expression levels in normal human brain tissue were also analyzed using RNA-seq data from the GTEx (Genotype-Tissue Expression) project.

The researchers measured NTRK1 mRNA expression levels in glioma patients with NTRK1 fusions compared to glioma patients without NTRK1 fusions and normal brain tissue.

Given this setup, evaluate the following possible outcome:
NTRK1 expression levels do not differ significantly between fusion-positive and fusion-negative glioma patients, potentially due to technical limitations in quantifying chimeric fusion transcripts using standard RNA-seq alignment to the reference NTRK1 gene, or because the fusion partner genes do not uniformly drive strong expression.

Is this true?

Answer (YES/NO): NO